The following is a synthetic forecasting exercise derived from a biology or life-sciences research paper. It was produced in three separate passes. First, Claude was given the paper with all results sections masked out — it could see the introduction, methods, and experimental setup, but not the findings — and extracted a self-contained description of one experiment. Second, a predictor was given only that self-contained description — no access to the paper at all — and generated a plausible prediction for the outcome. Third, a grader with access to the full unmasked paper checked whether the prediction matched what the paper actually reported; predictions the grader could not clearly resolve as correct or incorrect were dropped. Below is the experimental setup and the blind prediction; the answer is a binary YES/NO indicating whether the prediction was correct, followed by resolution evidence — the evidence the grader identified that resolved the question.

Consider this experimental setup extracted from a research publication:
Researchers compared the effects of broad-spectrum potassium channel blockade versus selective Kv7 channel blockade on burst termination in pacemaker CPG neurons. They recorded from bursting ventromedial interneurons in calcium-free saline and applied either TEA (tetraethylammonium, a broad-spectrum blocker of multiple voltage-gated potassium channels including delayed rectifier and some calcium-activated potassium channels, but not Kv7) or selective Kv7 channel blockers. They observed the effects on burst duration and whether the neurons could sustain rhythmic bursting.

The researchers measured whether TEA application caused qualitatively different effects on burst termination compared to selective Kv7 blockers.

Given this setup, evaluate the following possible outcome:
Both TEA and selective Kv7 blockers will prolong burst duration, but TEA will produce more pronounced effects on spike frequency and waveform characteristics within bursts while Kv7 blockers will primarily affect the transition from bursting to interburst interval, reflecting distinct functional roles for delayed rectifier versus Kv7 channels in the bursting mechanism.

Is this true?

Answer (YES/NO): NO